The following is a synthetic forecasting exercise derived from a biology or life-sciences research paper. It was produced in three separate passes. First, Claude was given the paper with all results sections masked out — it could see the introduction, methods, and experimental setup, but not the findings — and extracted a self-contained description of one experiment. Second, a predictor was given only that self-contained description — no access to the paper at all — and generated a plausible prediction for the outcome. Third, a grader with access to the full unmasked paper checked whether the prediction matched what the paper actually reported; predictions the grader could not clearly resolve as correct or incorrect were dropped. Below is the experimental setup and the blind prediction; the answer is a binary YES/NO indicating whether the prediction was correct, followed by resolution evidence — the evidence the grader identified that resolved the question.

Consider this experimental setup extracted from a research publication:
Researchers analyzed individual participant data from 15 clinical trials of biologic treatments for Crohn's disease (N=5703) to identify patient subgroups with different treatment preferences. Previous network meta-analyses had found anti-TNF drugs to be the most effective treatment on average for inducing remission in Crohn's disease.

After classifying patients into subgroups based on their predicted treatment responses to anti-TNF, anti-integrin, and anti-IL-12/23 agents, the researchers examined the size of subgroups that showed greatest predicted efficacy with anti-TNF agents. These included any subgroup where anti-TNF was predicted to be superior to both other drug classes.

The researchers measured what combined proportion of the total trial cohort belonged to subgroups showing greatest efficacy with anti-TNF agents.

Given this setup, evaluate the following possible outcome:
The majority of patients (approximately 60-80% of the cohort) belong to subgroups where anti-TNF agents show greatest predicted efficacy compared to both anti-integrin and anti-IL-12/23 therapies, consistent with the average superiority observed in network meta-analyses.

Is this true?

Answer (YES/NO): NO